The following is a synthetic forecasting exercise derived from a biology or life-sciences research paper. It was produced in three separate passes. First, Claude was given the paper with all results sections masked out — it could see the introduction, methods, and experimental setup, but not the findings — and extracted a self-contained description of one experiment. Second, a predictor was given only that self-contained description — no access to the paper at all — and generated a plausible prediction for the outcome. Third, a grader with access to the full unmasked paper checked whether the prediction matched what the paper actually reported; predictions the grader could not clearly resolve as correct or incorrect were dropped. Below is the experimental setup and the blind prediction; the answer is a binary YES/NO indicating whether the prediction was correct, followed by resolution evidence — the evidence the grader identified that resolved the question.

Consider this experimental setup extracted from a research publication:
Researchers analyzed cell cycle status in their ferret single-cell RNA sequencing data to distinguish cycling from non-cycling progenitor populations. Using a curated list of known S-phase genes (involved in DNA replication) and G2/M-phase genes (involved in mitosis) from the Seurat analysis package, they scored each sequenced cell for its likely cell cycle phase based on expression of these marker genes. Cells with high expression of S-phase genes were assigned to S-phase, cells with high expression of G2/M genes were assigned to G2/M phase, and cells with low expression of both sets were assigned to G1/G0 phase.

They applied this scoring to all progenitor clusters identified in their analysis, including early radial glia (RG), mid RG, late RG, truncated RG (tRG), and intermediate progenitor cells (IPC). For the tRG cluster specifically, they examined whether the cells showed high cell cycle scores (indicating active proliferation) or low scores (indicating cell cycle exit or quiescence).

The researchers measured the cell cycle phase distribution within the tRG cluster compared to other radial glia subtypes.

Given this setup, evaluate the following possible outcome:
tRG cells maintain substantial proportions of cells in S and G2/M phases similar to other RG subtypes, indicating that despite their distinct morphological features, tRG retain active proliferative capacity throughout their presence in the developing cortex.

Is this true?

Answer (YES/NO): NO